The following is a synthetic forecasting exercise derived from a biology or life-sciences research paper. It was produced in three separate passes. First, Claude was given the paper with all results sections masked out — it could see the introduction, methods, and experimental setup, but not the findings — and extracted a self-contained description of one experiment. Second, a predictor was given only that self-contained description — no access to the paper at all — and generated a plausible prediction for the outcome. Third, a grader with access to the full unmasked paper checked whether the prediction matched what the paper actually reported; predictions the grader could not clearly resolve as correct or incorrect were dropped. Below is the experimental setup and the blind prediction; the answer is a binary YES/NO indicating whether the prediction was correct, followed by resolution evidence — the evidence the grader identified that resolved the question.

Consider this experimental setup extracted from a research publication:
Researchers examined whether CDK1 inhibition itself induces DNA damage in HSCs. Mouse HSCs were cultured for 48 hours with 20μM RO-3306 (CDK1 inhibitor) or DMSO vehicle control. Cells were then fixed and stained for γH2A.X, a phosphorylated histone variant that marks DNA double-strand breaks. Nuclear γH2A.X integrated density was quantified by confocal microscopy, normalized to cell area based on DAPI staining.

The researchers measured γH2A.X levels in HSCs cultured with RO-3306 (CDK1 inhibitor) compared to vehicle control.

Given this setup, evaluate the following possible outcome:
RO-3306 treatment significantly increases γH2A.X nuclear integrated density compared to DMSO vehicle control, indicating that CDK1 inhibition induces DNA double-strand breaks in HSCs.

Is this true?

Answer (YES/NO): NO